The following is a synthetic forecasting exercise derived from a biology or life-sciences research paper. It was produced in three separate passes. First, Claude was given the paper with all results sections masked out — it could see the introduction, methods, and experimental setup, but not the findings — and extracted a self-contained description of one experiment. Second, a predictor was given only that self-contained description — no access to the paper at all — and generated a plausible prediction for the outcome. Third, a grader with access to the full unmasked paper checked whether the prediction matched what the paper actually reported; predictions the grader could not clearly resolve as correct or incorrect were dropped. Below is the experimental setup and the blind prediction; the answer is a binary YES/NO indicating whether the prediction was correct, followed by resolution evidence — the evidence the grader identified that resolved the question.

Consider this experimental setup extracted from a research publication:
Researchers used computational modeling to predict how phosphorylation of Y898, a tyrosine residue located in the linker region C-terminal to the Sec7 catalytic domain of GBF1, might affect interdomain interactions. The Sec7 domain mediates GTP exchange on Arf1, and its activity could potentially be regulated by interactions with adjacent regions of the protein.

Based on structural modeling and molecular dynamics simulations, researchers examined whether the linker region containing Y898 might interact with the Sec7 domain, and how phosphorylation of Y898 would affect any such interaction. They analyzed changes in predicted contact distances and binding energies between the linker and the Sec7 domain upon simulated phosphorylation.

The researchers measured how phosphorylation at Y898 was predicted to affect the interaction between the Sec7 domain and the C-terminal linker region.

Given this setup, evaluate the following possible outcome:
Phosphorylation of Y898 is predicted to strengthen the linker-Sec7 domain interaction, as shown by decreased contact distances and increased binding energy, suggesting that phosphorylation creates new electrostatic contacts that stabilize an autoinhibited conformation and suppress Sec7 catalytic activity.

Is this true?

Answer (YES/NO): NO